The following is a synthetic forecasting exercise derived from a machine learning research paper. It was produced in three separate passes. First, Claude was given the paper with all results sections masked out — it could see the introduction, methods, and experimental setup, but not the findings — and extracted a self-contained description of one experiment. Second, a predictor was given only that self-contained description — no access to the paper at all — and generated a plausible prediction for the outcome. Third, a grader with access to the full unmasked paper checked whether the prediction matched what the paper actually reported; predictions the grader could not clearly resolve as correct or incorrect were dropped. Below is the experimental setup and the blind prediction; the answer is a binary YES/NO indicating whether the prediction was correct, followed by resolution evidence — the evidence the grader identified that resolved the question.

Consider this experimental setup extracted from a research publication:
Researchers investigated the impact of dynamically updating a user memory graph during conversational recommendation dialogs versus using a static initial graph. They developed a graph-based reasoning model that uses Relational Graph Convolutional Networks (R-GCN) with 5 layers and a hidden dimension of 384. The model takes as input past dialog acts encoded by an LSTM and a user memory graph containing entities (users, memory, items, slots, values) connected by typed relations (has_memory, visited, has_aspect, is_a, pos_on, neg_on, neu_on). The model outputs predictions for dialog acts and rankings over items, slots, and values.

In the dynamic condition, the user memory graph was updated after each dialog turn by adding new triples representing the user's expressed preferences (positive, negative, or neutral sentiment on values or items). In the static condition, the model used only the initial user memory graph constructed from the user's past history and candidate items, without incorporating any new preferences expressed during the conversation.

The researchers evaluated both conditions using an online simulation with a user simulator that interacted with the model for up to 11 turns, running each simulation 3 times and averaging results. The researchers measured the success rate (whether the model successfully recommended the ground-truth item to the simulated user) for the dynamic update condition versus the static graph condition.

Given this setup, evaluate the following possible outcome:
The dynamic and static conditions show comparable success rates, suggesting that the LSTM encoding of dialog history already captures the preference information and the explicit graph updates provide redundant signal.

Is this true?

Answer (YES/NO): NO